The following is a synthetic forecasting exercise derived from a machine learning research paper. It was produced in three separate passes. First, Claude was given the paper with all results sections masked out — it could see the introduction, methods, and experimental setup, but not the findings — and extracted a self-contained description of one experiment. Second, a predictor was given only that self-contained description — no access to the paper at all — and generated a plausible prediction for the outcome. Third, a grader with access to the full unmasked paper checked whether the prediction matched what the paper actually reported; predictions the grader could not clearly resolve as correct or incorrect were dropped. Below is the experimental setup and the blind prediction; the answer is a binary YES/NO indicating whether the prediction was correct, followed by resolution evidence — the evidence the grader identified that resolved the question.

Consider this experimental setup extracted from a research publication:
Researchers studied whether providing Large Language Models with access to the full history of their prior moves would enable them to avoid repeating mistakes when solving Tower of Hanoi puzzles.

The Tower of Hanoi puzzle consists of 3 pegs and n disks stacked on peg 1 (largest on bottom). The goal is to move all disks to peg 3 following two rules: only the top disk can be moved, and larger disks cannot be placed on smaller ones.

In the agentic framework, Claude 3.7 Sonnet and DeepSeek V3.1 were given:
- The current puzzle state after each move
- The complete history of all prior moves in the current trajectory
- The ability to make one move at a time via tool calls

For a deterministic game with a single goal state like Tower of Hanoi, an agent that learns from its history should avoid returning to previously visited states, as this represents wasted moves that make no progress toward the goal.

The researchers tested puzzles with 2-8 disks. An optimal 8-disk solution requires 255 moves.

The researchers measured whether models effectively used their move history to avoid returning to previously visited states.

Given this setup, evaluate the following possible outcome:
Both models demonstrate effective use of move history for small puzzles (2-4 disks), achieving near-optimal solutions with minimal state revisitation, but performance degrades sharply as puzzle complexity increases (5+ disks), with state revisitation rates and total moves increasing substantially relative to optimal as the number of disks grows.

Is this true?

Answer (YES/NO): NO